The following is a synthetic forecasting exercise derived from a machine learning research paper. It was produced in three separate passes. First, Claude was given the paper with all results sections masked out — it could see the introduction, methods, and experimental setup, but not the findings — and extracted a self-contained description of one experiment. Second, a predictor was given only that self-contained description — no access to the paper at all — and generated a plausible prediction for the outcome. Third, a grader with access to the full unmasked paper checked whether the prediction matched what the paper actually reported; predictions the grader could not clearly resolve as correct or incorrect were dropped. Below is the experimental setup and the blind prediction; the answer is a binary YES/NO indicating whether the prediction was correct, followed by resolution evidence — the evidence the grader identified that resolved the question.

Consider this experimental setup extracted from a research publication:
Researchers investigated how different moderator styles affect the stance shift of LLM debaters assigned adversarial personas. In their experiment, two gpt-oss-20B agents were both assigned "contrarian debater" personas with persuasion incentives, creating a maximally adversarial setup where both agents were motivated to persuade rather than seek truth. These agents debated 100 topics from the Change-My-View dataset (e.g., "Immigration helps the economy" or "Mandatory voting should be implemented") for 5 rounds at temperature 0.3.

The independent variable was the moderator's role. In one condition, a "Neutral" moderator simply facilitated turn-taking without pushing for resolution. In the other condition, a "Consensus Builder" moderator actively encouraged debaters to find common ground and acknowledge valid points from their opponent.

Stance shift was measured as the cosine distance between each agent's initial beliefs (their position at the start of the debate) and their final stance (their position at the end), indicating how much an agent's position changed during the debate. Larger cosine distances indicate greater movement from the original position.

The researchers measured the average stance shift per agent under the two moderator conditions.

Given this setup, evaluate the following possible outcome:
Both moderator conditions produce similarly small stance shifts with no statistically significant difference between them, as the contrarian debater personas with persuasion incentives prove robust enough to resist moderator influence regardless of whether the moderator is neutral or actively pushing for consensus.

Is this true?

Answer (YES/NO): NO